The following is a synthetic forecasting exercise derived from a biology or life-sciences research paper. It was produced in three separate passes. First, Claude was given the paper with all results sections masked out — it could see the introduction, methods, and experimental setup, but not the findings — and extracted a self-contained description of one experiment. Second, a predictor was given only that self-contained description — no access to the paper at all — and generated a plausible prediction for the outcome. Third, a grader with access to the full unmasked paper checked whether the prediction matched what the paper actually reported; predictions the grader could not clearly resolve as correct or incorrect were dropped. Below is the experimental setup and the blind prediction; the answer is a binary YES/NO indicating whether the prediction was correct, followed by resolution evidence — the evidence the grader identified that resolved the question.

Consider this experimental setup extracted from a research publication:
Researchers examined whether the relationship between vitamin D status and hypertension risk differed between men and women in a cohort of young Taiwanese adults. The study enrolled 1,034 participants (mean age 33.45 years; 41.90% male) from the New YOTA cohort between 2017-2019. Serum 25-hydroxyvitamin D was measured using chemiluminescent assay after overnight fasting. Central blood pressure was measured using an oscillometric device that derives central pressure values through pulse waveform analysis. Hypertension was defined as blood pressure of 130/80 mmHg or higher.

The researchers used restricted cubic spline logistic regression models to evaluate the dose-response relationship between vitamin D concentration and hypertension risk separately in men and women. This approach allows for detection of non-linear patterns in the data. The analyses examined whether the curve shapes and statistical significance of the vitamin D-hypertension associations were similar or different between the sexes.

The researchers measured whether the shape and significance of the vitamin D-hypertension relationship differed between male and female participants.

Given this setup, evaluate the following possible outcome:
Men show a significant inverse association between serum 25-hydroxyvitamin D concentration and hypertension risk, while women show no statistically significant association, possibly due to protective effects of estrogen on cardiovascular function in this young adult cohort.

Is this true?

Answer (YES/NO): NO